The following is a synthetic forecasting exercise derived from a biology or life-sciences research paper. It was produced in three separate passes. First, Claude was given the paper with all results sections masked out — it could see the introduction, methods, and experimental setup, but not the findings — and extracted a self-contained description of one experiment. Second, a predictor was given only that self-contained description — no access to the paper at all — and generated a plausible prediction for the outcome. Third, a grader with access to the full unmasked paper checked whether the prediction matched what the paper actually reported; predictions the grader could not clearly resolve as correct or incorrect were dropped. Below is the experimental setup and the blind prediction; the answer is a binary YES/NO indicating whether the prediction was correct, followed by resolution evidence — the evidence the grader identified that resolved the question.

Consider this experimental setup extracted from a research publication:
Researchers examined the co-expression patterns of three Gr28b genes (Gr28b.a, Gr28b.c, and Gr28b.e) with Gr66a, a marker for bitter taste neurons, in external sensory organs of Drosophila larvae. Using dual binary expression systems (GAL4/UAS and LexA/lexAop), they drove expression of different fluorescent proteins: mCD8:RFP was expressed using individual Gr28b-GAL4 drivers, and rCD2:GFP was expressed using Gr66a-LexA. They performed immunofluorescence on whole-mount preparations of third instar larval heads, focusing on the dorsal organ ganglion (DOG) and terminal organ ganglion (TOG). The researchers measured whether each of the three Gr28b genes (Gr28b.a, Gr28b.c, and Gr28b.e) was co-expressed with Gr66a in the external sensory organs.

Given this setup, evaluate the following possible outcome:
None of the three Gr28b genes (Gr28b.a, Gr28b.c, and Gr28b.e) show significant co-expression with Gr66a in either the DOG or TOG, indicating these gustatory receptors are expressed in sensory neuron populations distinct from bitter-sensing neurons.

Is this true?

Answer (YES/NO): NO